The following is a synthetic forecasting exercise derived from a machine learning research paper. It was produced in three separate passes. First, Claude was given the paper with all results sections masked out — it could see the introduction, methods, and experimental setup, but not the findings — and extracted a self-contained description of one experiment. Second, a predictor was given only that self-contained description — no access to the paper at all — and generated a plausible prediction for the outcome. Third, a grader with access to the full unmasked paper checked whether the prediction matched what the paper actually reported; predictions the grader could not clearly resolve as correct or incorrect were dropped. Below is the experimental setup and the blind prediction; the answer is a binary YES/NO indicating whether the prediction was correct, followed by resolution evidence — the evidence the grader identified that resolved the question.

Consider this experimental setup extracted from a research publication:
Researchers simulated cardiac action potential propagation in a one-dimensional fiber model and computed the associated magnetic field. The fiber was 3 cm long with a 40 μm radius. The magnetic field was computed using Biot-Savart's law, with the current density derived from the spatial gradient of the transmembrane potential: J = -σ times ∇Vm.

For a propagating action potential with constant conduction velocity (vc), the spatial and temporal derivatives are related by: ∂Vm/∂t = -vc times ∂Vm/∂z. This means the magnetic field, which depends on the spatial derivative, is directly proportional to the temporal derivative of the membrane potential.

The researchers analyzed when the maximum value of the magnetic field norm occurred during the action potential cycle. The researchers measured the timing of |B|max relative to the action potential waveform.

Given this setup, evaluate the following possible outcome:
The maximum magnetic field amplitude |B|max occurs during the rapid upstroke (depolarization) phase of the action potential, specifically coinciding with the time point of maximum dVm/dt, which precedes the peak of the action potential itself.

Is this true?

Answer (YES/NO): YES